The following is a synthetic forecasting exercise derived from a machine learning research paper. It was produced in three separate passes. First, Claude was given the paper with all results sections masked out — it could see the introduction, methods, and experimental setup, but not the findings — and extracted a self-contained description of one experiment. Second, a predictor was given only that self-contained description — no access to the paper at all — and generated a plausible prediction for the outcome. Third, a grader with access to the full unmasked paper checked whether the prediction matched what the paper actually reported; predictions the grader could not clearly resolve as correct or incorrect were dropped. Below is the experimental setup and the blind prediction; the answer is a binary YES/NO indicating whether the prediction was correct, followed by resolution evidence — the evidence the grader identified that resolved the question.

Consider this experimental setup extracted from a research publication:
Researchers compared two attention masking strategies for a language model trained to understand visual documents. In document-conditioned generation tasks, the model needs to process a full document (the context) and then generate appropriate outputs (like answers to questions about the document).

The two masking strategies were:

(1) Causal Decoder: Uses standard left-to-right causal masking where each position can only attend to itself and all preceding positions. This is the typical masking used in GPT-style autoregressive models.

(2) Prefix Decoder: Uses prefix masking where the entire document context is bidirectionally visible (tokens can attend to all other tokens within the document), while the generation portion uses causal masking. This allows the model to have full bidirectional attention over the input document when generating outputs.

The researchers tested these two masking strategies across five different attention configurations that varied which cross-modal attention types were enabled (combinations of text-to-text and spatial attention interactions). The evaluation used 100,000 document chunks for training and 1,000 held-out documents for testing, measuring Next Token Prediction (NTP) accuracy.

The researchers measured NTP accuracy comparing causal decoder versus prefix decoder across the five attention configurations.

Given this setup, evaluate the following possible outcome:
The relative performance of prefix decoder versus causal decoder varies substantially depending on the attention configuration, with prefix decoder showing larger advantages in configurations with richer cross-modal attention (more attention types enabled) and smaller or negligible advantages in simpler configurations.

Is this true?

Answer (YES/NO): NO